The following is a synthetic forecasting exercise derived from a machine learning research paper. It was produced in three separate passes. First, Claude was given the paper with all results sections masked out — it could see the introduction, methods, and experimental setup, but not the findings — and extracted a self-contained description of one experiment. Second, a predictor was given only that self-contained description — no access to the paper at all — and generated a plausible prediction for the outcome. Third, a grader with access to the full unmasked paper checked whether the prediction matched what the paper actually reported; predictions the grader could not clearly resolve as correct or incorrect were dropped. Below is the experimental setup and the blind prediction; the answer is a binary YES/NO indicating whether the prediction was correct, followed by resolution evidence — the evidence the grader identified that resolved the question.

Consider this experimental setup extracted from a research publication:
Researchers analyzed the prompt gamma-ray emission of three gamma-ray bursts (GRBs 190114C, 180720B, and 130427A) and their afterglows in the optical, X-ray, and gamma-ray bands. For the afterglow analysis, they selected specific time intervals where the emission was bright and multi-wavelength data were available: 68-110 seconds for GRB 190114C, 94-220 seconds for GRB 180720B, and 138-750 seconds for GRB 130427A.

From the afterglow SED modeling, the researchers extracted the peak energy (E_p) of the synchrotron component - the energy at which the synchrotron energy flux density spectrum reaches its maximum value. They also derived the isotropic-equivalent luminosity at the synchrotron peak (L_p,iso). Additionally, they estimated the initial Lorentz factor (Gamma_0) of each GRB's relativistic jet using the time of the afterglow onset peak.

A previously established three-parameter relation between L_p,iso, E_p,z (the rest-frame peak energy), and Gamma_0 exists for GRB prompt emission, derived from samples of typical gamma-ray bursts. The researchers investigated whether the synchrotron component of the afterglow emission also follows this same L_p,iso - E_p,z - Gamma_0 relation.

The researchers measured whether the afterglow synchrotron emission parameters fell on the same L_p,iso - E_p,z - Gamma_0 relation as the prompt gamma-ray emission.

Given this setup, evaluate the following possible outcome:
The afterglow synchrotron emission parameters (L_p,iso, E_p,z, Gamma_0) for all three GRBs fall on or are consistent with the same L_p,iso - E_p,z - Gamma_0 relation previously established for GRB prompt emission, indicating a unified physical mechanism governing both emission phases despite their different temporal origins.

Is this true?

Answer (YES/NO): YES